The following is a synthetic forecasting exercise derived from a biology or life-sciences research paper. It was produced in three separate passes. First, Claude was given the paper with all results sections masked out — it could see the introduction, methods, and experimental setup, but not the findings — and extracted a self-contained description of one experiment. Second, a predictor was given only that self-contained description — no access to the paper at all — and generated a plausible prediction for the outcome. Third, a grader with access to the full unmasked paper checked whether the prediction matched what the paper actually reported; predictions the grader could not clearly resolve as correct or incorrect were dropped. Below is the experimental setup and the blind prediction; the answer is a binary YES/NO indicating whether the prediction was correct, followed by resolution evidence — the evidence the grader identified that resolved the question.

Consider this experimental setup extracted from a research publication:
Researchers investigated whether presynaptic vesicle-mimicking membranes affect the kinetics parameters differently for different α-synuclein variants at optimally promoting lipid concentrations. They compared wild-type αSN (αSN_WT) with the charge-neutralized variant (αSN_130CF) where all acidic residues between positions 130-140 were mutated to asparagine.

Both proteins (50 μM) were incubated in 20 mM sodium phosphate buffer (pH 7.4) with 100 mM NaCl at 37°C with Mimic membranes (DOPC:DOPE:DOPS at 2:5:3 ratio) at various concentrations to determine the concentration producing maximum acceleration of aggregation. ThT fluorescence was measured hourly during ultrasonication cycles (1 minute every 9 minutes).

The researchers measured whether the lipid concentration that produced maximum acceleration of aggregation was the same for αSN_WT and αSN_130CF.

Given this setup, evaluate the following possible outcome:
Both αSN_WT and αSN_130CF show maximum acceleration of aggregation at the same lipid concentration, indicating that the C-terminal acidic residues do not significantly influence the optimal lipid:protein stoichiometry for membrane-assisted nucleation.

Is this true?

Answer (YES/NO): NO